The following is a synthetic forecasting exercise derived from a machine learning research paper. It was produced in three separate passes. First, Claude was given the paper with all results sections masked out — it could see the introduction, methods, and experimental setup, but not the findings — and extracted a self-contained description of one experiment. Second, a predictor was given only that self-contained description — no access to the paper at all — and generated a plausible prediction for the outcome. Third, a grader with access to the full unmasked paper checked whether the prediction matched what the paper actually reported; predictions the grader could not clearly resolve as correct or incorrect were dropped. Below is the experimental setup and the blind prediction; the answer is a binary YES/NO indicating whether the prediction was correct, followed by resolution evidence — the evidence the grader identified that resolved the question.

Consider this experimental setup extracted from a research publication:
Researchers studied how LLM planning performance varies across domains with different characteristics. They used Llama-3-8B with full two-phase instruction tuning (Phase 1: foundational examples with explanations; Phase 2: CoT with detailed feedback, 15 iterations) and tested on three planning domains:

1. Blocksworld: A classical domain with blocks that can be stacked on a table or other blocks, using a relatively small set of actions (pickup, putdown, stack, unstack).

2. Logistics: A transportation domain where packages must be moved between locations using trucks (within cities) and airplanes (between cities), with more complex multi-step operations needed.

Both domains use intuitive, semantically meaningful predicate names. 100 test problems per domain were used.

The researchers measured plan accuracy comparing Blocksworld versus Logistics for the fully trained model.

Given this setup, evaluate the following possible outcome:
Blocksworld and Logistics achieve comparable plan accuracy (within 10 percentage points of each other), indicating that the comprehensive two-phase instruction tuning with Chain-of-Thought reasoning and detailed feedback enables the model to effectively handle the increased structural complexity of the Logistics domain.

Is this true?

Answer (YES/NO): NO